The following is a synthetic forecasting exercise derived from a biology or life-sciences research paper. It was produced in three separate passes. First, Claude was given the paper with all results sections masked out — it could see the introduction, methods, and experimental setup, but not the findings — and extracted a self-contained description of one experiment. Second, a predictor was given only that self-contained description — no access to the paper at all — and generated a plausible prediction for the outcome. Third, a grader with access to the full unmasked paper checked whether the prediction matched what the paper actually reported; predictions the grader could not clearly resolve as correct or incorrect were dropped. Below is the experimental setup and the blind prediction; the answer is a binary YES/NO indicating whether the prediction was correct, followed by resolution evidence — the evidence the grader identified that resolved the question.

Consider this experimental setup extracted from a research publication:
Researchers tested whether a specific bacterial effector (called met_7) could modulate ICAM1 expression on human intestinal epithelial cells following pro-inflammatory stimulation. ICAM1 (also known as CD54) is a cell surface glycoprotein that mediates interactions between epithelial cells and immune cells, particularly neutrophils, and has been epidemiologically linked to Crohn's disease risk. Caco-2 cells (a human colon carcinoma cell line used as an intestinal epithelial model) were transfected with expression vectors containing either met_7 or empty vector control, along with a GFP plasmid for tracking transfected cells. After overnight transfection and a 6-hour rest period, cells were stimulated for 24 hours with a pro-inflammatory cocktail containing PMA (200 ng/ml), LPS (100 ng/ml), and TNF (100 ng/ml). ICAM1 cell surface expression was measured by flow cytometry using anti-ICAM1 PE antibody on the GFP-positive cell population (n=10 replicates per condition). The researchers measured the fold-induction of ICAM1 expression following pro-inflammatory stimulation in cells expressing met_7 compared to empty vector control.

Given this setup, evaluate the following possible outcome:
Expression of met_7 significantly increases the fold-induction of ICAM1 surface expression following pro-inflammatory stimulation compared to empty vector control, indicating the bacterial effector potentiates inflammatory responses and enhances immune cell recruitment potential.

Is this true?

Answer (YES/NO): YES